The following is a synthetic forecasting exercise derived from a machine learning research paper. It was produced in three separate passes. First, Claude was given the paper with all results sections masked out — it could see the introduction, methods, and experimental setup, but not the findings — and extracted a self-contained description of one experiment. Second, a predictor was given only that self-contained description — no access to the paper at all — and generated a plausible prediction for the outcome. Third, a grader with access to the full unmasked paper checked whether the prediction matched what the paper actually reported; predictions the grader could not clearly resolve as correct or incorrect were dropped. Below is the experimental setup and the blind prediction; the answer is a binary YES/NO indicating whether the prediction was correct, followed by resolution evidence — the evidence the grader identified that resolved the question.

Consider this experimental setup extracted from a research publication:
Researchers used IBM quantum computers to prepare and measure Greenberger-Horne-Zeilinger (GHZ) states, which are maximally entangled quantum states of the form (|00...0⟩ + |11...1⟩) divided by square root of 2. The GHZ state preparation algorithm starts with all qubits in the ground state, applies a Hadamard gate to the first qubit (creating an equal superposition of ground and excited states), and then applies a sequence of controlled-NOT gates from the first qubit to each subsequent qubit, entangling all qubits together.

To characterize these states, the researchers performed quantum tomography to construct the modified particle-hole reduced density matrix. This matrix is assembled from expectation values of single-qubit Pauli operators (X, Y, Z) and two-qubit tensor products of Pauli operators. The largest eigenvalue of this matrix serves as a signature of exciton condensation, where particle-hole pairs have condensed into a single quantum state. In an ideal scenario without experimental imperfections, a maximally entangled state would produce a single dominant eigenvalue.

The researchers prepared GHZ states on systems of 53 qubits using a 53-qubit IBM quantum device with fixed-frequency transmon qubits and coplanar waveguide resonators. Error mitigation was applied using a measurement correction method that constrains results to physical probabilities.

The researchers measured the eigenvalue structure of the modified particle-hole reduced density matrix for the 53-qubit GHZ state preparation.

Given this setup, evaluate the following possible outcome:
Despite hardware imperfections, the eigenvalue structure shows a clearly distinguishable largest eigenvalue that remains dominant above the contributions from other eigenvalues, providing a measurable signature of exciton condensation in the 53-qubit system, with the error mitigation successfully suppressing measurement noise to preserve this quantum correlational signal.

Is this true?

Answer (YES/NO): NO